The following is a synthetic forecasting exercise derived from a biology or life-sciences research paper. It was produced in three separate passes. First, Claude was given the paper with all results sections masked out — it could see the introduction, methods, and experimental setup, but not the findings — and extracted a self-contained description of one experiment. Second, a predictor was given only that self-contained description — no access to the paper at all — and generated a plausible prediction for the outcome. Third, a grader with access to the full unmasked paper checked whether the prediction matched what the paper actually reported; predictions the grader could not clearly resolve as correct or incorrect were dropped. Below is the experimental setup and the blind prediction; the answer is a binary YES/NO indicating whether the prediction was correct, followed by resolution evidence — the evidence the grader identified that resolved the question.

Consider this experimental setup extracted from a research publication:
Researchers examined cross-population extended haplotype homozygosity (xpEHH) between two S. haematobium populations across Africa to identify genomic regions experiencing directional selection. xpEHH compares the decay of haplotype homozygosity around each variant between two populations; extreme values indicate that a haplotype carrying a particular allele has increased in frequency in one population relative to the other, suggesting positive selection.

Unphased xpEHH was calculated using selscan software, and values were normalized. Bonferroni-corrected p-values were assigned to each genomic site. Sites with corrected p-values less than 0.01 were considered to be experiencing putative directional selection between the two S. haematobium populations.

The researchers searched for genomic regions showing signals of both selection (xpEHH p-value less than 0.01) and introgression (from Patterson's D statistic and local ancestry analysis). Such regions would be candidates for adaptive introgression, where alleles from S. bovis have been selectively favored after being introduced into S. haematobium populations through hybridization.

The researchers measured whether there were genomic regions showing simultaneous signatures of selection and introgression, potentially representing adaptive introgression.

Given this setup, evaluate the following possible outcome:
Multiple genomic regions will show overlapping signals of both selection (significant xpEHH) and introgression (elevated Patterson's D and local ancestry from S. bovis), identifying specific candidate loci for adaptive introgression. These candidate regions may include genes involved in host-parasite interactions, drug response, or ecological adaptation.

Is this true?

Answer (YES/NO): YES